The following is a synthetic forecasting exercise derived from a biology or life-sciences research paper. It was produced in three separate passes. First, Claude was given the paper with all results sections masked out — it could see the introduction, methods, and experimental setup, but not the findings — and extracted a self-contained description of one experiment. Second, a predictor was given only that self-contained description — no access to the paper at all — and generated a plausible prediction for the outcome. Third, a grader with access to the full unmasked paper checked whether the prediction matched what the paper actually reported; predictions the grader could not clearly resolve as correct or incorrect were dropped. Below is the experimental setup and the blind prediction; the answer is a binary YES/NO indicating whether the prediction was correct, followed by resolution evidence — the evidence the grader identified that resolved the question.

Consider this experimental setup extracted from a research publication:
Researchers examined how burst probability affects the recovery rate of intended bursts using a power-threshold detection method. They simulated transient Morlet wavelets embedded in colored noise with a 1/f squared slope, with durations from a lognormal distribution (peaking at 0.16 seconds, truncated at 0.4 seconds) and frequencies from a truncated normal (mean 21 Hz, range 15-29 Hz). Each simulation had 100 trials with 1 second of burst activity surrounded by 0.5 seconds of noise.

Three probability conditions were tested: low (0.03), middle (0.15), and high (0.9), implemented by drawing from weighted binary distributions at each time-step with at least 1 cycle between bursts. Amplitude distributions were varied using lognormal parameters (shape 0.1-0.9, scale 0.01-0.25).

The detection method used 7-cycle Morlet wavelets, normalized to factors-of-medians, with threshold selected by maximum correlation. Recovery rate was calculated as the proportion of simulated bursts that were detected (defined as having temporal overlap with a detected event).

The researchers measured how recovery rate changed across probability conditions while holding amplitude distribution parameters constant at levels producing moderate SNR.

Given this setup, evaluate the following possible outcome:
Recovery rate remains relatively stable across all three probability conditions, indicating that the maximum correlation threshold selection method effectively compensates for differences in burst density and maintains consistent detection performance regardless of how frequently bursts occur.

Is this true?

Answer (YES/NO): NO